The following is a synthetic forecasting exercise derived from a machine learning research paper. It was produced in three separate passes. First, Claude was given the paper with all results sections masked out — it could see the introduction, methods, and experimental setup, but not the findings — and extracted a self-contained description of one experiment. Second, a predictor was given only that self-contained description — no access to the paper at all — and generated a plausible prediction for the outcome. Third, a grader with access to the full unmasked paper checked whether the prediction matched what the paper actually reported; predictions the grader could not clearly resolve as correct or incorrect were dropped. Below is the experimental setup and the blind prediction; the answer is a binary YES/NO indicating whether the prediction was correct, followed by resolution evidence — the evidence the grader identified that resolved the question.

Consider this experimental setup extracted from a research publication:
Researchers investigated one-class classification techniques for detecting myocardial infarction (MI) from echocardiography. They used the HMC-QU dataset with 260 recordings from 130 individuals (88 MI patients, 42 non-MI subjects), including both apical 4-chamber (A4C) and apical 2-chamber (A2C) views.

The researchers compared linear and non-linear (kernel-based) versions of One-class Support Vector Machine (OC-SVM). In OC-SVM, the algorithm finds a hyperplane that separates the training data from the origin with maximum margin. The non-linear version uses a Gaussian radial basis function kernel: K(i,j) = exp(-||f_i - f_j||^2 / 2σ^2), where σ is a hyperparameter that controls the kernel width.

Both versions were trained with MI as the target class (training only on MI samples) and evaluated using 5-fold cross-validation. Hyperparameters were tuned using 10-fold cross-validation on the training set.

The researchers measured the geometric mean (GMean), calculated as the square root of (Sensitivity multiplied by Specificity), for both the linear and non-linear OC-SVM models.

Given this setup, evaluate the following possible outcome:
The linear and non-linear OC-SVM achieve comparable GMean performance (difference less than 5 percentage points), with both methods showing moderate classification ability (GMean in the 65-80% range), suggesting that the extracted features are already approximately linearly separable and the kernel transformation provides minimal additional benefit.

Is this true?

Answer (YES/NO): NO